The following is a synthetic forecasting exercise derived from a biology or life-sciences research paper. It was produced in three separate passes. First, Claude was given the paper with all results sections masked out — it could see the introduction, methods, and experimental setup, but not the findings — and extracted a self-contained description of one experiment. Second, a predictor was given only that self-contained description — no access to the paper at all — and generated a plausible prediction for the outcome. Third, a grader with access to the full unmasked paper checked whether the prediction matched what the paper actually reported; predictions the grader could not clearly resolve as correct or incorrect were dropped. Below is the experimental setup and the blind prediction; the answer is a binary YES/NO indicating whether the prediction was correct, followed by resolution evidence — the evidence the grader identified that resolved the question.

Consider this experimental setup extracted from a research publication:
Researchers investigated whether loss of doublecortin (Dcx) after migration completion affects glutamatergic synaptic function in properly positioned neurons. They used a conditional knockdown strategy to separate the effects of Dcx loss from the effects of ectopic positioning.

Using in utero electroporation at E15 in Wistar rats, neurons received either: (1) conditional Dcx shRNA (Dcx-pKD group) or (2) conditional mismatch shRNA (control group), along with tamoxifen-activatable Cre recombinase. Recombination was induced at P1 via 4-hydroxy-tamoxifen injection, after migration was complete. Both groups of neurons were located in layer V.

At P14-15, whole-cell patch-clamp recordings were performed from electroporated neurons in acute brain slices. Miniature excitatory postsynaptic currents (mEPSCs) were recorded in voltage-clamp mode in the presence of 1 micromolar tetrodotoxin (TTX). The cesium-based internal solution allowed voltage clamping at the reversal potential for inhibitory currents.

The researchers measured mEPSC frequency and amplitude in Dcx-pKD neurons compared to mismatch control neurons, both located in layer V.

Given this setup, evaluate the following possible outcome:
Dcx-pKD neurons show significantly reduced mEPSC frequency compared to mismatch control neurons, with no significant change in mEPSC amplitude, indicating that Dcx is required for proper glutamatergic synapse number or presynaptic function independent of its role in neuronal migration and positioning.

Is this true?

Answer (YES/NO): YES